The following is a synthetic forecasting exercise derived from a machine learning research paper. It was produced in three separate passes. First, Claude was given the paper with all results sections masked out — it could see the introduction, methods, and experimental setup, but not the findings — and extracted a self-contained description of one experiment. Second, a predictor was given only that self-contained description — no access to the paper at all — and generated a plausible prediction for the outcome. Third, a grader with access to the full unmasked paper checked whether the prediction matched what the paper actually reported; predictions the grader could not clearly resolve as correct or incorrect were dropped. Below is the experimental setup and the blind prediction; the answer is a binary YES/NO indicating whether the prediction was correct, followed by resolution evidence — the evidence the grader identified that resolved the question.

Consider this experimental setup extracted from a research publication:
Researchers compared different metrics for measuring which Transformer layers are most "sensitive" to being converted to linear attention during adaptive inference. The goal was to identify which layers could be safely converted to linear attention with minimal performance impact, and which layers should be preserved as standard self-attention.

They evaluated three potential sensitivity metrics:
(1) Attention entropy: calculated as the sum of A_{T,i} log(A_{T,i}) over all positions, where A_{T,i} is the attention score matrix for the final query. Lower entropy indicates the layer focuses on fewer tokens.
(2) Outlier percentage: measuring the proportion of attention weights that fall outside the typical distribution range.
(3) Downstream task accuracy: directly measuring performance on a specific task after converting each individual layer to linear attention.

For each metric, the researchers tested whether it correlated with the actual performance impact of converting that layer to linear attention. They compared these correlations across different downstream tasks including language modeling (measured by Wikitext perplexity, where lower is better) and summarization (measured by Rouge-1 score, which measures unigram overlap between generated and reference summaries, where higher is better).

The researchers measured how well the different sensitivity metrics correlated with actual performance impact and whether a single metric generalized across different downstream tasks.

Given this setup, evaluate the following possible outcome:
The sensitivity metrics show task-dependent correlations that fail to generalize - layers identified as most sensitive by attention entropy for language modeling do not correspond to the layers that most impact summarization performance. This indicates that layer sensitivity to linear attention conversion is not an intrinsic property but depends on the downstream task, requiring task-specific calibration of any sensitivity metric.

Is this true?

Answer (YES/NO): NO